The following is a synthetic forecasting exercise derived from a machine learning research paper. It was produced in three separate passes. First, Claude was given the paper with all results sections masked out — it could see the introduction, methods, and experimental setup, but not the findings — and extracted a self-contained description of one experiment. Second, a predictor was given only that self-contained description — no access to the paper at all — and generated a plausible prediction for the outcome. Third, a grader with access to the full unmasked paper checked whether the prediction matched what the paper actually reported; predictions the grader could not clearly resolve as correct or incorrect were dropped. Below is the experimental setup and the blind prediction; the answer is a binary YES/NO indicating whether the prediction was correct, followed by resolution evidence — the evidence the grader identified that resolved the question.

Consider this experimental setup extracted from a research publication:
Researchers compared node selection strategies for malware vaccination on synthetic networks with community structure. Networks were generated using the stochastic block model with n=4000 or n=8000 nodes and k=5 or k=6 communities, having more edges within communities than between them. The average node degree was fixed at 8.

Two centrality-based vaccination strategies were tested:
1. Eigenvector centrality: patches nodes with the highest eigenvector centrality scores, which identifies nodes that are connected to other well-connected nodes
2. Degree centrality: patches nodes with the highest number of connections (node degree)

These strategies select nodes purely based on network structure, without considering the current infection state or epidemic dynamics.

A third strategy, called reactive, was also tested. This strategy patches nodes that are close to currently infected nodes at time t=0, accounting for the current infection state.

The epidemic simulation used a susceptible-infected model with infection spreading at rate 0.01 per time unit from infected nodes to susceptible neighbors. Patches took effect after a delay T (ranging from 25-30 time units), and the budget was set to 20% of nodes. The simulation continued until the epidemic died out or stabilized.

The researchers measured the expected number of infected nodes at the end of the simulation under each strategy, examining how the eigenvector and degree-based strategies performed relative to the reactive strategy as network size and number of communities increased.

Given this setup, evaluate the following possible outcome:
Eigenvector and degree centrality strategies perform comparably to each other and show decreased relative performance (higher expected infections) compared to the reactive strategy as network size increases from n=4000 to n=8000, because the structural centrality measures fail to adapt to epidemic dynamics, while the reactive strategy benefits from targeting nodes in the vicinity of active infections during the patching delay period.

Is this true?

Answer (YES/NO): NO